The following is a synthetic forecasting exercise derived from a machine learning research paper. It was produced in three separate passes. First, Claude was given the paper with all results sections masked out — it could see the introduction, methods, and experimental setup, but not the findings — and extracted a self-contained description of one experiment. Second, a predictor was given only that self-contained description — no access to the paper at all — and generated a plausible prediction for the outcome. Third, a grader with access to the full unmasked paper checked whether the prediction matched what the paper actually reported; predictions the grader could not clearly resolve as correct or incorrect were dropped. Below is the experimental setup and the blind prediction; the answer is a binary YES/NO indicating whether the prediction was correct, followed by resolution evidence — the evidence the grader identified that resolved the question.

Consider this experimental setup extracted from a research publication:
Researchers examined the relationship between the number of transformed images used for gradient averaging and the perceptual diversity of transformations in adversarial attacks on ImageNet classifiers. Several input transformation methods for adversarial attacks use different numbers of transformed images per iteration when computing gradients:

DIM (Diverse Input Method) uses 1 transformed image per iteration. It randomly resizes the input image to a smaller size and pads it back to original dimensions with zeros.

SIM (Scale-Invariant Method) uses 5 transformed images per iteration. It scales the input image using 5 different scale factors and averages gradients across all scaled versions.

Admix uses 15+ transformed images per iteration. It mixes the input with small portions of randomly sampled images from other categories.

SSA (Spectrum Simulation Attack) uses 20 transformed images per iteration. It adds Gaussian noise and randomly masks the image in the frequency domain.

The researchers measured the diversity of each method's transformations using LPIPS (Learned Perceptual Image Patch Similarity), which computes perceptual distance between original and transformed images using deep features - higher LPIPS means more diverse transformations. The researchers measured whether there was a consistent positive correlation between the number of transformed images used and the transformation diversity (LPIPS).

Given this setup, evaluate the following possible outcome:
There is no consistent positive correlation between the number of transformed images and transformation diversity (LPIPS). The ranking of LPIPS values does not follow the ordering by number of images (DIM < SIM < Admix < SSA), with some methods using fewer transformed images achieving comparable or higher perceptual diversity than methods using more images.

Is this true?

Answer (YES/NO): NO